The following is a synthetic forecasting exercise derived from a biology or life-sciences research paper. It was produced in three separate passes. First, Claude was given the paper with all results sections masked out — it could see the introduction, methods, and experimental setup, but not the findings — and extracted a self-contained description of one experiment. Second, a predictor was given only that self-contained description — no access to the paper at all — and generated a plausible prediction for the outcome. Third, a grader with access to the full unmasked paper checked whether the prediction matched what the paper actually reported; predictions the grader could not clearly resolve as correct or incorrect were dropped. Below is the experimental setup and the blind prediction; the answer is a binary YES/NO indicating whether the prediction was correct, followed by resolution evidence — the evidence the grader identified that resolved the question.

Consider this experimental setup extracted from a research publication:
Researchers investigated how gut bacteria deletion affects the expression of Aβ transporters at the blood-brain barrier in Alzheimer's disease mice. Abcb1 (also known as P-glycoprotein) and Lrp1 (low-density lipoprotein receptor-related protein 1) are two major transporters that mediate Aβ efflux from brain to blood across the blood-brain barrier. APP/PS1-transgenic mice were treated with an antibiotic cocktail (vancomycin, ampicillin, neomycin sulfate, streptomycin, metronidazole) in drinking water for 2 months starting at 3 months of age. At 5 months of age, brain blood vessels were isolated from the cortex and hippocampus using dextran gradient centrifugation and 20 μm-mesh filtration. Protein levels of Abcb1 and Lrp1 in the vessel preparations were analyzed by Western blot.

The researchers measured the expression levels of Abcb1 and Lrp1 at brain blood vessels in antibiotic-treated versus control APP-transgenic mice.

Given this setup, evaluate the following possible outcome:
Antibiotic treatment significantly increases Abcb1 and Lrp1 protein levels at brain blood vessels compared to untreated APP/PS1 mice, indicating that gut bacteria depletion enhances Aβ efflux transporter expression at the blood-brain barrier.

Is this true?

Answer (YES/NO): YES